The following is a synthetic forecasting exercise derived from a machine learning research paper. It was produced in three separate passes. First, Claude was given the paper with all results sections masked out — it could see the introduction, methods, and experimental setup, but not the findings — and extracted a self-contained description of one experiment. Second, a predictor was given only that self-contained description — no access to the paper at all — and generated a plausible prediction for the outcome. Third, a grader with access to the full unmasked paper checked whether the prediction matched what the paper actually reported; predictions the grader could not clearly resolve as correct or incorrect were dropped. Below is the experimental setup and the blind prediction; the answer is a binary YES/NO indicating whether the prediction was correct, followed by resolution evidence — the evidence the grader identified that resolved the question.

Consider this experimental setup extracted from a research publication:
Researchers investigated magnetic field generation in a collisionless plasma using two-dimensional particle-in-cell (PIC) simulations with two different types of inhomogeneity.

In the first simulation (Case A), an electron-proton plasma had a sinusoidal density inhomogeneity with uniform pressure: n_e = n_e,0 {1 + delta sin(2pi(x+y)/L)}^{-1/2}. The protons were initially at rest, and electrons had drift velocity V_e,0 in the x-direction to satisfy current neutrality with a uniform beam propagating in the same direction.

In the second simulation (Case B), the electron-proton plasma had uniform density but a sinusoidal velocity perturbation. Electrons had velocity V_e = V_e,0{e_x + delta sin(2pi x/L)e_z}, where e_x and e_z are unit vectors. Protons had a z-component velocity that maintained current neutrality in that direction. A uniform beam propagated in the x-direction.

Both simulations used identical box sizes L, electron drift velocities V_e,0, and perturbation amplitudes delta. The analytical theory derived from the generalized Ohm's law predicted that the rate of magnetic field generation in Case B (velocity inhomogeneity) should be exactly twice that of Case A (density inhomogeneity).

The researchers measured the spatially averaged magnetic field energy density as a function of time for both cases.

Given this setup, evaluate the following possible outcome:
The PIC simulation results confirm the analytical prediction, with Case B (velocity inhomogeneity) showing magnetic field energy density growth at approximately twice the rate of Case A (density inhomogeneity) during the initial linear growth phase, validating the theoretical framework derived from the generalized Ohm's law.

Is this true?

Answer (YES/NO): NO